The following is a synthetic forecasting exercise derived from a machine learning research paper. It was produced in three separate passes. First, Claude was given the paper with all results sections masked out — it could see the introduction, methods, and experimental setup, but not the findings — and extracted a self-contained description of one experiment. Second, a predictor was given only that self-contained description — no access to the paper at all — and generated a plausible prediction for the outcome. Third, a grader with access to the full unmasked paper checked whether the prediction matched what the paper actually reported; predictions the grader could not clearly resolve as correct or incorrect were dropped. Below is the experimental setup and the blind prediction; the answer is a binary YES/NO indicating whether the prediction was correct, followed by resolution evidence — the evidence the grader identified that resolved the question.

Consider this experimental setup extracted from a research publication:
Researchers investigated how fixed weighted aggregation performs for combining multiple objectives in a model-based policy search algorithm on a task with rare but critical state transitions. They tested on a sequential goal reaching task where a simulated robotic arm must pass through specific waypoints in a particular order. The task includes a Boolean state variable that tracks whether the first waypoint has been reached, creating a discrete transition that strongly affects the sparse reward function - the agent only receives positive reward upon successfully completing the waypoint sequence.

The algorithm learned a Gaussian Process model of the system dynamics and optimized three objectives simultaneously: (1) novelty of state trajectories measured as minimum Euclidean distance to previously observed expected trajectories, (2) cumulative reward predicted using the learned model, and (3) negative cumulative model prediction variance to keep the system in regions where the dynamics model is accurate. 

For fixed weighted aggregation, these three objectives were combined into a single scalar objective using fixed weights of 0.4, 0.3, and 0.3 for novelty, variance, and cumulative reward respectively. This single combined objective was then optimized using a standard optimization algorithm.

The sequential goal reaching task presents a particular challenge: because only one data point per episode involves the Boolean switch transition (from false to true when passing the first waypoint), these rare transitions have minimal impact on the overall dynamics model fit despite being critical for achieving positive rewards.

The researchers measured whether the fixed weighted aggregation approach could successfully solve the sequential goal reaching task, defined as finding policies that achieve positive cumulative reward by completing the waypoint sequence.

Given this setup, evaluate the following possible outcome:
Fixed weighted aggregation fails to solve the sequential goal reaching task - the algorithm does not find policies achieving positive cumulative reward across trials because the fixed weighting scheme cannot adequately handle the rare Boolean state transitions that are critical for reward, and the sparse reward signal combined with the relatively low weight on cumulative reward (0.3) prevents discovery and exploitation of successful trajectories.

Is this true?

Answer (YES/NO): YES